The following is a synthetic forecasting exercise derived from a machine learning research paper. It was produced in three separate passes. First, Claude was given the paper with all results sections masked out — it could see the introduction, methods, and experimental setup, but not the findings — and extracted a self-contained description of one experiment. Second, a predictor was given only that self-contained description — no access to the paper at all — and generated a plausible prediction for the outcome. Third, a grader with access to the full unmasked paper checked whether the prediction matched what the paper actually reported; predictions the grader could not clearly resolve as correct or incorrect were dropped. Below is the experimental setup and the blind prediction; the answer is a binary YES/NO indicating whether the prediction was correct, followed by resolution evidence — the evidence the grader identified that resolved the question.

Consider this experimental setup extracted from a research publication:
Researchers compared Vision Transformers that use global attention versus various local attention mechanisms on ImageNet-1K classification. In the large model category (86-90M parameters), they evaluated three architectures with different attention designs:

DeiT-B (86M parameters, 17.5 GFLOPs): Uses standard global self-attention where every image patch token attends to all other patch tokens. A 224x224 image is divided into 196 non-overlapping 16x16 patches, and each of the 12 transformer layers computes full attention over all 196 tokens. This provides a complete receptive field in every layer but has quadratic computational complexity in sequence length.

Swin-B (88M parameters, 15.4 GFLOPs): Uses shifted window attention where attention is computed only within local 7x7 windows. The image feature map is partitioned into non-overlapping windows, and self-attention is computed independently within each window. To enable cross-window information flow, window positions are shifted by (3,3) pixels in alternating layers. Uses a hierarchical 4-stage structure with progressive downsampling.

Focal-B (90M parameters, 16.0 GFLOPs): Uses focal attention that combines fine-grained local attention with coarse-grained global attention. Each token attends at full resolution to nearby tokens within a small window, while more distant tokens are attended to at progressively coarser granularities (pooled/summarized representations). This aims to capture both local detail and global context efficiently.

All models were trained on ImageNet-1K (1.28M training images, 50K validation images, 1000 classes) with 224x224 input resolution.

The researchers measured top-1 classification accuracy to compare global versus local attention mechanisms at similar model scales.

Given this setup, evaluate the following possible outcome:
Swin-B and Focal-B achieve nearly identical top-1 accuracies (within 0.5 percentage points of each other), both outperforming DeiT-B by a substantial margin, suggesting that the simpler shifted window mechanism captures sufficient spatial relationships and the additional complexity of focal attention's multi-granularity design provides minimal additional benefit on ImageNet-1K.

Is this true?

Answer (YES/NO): YES